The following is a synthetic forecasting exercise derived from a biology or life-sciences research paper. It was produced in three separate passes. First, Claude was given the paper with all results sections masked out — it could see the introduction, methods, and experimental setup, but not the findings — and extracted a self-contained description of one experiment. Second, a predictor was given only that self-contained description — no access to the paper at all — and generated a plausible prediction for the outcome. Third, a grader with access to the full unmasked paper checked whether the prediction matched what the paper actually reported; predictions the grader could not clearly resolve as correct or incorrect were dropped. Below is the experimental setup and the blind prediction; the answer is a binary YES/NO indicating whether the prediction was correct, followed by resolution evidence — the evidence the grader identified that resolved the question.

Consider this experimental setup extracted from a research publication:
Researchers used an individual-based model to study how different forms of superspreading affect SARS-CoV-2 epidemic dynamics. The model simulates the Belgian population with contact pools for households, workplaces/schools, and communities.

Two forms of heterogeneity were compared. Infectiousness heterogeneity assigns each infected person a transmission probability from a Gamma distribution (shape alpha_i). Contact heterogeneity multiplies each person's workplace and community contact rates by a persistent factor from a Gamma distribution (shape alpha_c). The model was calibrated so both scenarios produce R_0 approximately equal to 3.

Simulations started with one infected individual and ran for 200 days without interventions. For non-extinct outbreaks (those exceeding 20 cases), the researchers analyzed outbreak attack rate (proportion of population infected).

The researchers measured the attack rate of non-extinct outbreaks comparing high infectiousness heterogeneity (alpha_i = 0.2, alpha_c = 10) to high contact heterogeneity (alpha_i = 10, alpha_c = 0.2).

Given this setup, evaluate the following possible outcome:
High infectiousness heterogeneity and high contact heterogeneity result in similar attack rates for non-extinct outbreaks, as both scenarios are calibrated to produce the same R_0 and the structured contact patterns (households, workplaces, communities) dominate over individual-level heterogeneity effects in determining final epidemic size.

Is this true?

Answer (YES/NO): NO